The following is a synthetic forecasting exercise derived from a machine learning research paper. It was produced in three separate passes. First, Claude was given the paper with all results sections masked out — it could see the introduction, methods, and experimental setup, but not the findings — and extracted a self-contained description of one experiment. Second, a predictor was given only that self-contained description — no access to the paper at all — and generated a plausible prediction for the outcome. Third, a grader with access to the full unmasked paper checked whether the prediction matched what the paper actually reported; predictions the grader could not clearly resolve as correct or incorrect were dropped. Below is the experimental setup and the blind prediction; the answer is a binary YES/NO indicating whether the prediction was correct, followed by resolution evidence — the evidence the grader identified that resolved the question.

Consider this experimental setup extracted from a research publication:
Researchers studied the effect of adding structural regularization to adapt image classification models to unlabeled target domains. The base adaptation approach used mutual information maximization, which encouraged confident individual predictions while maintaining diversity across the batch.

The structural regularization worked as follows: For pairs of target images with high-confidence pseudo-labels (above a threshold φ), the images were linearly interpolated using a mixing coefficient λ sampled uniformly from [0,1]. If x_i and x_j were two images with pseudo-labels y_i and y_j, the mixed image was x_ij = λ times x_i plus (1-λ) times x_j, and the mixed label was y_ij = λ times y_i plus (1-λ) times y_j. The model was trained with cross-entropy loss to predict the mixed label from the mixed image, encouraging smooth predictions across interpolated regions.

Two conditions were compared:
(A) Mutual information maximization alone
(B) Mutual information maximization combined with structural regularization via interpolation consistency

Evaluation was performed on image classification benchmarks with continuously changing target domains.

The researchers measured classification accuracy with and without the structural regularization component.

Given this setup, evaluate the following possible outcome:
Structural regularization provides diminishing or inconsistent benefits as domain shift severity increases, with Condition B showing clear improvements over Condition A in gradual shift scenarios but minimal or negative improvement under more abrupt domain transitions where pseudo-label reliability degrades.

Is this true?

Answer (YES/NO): NO